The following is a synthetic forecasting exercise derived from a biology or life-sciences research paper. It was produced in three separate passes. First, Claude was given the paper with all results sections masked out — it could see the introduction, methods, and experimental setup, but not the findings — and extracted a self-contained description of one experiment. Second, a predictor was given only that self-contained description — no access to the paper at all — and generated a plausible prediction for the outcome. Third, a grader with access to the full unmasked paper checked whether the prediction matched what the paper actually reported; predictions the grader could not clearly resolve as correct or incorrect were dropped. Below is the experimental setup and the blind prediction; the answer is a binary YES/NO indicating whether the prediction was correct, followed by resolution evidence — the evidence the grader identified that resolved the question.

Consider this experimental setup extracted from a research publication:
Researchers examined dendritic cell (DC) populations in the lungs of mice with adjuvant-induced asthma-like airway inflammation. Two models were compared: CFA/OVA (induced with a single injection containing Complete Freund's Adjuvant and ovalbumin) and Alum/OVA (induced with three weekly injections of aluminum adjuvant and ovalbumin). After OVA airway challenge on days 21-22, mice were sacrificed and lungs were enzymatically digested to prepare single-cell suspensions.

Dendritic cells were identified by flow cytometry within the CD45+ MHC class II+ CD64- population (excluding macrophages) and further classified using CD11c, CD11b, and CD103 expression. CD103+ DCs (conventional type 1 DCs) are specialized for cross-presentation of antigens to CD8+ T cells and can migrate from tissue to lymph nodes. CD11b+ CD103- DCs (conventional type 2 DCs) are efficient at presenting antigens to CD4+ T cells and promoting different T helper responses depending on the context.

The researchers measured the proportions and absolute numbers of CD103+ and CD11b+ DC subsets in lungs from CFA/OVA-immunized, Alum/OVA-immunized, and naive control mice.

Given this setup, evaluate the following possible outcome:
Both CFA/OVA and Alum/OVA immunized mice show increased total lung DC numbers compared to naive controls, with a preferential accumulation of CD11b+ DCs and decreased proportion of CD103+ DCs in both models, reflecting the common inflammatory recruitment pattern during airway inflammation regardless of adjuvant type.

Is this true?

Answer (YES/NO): NO